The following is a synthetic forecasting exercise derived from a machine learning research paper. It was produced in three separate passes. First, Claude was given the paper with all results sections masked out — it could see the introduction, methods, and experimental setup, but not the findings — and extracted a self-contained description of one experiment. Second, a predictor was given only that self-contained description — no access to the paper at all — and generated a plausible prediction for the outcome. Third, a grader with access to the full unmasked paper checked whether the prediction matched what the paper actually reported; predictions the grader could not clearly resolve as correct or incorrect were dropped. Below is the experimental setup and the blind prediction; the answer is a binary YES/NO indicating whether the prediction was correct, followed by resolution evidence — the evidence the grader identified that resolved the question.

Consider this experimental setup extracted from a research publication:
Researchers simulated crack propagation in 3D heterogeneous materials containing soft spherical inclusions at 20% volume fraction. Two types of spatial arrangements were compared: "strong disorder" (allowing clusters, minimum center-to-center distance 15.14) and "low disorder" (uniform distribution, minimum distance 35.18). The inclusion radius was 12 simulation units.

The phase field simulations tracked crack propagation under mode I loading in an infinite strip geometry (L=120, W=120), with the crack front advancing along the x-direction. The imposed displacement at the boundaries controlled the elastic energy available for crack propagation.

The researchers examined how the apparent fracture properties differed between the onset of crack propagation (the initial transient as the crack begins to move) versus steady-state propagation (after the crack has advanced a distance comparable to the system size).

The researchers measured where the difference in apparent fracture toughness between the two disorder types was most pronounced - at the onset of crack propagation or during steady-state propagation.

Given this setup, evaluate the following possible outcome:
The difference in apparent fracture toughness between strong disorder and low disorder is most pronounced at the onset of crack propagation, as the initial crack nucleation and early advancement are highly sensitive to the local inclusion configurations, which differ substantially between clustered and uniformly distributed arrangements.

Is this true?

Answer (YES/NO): YES